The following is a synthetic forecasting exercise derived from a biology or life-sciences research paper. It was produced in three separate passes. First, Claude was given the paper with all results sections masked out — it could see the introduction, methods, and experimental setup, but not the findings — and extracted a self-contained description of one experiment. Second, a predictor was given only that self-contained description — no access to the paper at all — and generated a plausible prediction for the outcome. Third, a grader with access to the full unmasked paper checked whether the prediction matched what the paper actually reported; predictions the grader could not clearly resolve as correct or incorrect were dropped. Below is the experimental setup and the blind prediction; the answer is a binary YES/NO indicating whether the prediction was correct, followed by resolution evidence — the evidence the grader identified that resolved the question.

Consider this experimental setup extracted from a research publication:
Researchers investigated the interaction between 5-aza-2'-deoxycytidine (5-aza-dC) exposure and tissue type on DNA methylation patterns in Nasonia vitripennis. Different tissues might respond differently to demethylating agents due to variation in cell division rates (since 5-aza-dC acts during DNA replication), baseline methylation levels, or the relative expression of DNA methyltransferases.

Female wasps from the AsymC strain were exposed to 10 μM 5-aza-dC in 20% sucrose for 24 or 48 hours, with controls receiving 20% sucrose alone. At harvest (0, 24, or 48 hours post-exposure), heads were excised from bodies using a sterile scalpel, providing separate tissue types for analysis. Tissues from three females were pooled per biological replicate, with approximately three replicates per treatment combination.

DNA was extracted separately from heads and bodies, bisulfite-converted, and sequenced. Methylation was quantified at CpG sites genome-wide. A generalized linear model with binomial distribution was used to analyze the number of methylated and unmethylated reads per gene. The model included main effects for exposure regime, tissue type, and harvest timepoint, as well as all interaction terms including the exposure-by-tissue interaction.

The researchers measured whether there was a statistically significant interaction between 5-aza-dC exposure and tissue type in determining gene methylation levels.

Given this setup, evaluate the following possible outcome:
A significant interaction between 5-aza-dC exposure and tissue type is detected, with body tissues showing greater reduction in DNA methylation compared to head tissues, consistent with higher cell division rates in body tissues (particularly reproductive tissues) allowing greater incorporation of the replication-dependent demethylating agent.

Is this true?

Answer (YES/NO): NO